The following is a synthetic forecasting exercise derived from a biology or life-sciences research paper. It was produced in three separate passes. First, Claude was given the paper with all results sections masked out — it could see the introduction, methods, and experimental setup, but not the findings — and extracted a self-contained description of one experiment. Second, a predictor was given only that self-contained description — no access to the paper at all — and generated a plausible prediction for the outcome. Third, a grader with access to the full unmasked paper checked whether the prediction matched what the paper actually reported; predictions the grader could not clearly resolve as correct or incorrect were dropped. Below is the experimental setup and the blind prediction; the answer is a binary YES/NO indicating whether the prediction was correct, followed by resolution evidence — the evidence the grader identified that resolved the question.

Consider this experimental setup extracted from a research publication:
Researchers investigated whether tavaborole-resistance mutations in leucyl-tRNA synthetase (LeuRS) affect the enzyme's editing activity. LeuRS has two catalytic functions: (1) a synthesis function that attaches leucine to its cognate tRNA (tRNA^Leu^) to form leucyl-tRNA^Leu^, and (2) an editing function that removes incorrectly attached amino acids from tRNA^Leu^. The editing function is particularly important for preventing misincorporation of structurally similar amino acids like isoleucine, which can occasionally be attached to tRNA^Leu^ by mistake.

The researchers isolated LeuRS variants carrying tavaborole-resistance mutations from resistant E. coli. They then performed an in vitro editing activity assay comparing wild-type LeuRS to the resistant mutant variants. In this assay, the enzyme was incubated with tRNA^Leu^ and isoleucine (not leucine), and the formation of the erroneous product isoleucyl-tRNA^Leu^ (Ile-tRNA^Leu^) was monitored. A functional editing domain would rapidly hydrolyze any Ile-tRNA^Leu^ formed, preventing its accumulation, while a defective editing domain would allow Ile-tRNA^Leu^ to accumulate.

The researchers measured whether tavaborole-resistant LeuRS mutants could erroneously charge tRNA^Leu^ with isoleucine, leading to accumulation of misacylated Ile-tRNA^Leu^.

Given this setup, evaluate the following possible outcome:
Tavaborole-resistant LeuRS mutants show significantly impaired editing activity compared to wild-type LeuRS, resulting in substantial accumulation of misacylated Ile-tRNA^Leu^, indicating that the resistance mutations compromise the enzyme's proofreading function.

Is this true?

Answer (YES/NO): YES